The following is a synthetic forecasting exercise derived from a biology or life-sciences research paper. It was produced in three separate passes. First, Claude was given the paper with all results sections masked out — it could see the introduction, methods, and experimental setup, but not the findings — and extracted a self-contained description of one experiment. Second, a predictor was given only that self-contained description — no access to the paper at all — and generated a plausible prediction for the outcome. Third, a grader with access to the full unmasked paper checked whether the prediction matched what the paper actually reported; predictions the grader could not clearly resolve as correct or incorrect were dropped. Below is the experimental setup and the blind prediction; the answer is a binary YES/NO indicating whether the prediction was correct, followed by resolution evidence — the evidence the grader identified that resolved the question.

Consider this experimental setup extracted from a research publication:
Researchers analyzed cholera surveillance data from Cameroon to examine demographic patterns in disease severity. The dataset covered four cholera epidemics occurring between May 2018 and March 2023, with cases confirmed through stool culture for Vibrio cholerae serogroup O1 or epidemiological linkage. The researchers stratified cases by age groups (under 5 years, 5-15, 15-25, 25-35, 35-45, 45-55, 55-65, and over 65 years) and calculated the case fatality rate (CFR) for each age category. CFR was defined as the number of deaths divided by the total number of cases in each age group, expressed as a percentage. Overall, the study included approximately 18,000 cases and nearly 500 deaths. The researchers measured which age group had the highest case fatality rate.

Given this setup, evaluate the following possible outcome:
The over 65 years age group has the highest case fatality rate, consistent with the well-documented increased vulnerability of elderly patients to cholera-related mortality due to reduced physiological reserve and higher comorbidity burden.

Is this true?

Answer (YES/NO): YES